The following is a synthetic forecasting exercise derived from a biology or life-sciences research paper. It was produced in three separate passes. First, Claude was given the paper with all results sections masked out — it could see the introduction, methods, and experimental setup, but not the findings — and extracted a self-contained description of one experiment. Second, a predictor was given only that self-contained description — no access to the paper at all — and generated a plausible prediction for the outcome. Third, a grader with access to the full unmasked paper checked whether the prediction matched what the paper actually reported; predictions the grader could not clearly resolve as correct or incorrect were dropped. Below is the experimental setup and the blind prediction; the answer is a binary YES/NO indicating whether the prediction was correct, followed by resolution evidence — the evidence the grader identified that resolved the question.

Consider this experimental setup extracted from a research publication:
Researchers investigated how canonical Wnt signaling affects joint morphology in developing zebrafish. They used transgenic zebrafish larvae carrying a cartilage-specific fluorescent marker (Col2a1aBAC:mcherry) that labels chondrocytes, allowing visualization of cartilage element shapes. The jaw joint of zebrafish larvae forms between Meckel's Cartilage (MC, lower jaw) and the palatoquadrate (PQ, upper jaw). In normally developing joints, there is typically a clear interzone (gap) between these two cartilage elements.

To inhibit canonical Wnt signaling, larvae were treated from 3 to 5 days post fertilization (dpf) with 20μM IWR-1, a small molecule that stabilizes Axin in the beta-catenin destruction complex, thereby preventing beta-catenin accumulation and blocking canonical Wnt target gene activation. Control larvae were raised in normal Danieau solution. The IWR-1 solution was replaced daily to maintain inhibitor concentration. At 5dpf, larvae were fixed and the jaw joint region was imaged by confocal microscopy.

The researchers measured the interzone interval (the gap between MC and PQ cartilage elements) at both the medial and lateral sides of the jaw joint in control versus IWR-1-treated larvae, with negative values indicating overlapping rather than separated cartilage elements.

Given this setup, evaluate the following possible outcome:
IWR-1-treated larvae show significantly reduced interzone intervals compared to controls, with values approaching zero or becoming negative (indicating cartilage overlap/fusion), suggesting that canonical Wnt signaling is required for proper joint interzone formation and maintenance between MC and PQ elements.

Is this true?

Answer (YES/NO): NO